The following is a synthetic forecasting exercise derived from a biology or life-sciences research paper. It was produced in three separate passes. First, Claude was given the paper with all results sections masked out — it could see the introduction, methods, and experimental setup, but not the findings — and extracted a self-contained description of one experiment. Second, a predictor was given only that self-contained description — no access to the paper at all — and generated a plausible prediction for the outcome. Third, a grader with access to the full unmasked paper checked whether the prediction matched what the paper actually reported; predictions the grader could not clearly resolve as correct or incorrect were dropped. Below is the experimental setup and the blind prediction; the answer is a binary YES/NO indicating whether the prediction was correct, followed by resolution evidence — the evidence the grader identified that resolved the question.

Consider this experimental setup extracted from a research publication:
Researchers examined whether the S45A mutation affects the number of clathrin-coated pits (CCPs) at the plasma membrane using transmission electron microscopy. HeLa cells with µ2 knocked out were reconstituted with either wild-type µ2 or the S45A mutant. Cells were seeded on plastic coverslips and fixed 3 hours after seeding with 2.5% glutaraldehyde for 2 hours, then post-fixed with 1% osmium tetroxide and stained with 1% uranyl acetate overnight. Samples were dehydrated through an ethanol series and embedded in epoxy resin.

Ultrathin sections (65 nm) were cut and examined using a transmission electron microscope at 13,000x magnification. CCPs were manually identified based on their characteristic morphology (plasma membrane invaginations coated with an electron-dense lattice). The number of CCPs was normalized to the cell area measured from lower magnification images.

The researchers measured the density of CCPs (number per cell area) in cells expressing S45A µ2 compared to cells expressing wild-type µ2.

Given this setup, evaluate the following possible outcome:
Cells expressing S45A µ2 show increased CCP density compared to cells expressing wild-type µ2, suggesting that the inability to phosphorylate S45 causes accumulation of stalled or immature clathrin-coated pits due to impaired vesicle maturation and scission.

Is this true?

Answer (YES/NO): NO